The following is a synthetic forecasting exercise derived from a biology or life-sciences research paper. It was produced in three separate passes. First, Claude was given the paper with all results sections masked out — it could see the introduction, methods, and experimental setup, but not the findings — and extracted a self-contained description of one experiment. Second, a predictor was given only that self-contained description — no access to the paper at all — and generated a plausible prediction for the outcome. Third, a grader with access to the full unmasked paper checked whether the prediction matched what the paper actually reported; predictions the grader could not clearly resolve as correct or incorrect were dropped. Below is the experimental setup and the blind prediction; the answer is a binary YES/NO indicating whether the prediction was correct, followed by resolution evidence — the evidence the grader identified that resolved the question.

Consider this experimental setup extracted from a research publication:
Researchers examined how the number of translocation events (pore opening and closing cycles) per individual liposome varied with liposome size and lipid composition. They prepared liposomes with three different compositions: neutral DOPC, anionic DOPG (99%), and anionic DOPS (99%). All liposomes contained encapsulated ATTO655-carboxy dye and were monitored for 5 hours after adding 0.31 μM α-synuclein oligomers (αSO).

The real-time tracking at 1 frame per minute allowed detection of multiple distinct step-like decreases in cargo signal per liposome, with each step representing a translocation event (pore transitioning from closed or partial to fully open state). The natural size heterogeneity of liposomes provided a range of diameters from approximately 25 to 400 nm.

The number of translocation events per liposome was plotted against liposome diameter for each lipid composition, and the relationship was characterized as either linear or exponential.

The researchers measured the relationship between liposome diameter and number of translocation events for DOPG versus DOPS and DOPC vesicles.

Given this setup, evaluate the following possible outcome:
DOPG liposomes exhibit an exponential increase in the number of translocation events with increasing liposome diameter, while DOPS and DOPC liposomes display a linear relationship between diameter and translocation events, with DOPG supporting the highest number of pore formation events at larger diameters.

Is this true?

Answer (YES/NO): NO